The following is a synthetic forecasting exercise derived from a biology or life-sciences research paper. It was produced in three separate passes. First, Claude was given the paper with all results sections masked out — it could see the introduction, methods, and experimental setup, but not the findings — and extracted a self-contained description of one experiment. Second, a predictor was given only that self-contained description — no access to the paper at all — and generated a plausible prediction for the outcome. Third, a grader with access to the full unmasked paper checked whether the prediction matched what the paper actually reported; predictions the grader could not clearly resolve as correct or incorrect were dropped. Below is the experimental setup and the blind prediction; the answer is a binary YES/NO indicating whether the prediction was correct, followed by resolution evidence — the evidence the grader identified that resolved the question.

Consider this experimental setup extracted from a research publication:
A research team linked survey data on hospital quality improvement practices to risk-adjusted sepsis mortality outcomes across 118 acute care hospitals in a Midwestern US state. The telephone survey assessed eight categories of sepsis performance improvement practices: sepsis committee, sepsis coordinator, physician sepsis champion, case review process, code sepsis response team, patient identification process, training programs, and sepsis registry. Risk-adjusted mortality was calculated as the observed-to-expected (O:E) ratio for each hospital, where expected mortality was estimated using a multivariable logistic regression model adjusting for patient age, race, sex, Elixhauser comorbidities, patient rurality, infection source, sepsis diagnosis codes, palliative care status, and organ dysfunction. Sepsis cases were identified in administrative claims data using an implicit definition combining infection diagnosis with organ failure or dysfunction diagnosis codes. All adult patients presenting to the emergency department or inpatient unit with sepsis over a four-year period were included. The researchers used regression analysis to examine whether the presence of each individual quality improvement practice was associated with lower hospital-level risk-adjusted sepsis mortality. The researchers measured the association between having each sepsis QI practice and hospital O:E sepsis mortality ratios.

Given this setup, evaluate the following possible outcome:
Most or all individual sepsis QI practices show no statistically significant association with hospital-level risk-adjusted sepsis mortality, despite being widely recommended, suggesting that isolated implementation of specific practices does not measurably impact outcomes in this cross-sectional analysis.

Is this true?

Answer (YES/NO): NO